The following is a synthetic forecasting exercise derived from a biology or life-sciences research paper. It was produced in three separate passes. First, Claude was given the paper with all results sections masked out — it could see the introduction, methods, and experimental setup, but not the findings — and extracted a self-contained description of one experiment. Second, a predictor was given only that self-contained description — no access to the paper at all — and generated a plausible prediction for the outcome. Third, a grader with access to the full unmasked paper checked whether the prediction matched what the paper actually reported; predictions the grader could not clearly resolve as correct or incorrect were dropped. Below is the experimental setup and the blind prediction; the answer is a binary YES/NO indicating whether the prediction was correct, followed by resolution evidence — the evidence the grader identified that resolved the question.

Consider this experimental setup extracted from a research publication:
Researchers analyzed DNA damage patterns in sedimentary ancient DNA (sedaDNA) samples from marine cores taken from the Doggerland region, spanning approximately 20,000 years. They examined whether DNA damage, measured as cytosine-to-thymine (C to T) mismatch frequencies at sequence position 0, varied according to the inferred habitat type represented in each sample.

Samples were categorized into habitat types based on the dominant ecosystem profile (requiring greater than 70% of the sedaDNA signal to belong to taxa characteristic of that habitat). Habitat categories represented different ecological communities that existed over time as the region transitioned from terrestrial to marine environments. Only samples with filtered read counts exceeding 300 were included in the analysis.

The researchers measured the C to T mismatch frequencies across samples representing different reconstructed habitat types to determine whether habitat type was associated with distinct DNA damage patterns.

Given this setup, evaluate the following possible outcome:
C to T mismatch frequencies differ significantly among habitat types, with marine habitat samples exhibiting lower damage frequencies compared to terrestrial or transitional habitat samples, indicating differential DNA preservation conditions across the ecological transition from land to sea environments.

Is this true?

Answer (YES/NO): NO